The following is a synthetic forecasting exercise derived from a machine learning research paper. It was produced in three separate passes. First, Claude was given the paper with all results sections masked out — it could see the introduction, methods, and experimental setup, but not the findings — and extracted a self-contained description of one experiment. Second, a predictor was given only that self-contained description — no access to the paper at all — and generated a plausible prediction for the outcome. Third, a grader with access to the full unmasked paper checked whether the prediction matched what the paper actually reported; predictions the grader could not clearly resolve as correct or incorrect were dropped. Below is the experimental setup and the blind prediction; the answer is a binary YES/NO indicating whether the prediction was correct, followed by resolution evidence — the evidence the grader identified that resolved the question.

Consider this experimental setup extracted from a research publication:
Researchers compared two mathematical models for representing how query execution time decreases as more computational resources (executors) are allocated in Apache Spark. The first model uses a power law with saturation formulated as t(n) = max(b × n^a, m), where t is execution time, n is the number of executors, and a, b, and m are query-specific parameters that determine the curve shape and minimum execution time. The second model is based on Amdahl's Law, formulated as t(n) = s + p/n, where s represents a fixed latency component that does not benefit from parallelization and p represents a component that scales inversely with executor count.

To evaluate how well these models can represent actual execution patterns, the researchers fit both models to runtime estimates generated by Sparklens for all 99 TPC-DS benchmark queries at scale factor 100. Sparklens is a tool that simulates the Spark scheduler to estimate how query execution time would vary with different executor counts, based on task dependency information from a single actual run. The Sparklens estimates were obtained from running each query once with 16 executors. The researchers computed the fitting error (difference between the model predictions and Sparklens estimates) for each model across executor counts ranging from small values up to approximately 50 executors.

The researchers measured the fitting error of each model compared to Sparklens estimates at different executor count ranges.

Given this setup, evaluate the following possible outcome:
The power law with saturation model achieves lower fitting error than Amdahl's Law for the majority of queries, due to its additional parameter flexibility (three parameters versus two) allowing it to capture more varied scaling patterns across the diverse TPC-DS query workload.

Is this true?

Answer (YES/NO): NO